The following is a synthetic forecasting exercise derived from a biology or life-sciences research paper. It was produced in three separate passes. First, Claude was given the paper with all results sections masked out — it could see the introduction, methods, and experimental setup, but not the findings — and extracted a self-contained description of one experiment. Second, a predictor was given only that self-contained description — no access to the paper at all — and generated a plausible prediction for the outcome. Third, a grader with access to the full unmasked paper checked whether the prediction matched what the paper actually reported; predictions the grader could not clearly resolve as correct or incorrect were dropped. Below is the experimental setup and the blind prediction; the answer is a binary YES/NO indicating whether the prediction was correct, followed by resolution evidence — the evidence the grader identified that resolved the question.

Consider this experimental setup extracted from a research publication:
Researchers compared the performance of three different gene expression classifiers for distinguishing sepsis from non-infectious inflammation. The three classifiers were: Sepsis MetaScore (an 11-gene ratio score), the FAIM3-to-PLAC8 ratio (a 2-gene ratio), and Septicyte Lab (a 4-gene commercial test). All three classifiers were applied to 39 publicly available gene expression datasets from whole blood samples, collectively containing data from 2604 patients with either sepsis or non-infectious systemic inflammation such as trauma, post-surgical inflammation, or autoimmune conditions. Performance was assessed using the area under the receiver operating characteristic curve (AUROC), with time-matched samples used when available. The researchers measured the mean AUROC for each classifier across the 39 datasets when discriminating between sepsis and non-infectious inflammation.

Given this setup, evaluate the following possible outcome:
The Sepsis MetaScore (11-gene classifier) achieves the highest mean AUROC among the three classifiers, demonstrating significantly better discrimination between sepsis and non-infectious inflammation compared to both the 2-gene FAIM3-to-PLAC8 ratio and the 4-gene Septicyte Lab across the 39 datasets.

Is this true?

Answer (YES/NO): NO